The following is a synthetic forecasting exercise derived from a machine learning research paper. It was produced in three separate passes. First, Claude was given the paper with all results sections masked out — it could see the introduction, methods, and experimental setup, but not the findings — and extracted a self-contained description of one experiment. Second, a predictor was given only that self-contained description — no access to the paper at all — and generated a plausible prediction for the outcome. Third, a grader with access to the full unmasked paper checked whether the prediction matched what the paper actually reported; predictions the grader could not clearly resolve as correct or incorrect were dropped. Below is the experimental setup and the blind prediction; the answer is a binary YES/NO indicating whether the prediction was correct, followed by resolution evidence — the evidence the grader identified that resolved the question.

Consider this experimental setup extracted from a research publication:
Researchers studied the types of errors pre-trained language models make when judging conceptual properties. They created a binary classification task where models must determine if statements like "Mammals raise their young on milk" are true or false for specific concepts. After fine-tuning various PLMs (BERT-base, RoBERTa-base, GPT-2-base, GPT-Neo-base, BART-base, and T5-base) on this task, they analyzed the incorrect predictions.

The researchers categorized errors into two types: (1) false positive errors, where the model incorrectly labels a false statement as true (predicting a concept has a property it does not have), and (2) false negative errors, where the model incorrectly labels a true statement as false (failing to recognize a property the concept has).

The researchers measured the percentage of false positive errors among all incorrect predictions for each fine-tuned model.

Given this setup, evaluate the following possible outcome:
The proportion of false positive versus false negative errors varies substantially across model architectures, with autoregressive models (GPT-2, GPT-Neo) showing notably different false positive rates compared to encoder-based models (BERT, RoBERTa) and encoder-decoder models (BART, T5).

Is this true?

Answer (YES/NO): NO